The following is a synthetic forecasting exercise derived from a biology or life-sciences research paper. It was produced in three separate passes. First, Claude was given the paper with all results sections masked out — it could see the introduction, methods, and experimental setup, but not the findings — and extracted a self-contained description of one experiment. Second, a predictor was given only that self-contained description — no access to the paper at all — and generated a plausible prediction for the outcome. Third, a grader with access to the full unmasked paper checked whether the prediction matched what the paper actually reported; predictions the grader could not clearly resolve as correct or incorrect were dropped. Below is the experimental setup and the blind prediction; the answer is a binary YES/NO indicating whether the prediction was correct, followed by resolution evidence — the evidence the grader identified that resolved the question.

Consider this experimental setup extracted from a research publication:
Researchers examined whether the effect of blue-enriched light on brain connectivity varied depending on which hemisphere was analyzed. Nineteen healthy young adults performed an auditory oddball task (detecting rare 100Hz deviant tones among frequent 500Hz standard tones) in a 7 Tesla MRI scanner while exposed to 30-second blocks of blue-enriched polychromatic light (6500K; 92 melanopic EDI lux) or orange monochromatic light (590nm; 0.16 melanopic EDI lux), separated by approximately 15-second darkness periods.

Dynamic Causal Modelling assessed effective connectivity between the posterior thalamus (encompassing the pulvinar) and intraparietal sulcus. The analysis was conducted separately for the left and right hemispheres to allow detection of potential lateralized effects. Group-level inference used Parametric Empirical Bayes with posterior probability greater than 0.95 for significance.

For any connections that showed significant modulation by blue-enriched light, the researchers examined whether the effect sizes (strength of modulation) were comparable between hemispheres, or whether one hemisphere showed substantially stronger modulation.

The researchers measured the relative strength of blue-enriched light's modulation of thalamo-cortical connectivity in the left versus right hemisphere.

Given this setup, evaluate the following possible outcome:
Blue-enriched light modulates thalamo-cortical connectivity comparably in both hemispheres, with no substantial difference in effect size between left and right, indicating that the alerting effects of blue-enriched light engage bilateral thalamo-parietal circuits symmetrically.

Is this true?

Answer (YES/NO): YES